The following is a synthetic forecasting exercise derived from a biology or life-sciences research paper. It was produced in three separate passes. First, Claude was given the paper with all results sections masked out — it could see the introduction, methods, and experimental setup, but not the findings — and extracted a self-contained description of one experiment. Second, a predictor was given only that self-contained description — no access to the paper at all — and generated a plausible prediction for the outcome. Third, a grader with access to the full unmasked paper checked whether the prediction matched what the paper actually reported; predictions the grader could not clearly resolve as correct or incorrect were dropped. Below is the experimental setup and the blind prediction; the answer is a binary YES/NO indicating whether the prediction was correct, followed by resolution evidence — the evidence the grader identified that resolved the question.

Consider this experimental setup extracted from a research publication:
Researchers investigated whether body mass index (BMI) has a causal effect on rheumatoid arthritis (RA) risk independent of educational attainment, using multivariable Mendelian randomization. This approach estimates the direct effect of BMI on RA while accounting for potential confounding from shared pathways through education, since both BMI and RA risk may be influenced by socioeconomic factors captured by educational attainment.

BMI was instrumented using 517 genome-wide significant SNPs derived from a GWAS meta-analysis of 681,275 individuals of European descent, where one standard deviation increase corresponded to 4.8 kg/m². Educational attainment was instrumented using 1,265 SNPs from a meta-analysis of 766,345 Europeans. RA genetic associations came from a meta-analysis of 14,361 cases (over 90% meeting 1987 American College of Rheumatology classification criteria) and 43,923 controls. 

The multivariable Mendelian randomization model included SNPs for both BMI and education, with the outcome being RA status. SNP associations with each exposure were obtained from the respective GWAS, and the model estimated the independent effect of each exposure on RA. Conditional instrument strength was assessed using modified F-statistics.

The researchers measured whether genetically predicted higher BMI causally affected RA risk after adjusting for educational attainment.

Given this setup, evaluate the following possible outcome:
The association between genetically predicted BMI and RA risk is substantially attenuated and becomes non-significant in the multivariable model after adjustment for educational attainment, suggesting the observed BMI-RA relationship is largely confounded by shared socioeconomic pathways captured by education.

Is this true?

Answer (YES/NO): NO